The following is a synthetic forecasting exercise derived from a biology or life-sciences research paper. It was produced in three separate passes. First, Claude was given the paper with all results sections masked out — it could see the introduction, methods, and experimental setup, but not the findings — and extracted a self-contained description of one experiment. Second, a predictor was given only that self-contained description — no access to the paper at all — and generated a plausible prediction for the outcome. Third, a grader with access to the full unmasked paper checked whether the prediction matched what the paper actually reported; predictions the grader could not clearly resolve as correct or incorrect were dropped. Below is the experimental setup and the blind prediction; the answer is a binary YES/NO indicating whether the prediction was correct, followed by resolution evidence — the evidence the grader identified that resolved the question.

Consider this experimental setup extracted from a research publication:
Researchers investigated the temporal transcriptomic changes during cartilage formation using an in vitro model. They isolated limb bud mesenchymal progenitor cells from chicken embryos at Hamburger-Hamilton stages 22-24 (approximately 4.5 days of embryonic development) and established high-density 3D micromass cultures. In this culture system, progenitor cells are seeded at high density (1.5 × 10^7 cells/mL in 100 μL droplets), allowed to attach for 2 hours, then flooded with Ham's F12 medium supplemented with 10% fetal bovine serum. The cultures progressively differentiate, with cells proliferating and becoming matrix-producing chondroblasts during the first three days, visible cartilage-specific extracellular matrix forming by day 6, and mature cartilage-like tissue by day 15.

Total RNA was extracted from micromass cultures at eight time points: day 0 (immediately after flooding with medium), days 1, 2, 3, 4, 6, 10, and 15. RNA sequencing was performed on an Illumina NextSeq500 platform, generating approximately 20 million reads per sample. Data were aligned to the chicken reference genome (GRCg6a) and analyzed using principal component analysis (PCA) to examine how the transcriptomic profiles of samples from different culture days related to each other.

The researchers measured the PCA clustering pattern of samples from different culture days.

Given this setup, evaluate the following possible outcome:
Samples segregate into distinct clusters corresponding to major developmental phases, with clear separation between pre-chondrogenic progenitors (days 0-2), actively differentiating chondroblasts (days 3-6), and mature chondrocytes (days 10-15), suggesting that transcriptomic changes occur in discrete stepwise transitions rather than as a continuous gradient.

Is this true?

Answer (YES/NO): NO